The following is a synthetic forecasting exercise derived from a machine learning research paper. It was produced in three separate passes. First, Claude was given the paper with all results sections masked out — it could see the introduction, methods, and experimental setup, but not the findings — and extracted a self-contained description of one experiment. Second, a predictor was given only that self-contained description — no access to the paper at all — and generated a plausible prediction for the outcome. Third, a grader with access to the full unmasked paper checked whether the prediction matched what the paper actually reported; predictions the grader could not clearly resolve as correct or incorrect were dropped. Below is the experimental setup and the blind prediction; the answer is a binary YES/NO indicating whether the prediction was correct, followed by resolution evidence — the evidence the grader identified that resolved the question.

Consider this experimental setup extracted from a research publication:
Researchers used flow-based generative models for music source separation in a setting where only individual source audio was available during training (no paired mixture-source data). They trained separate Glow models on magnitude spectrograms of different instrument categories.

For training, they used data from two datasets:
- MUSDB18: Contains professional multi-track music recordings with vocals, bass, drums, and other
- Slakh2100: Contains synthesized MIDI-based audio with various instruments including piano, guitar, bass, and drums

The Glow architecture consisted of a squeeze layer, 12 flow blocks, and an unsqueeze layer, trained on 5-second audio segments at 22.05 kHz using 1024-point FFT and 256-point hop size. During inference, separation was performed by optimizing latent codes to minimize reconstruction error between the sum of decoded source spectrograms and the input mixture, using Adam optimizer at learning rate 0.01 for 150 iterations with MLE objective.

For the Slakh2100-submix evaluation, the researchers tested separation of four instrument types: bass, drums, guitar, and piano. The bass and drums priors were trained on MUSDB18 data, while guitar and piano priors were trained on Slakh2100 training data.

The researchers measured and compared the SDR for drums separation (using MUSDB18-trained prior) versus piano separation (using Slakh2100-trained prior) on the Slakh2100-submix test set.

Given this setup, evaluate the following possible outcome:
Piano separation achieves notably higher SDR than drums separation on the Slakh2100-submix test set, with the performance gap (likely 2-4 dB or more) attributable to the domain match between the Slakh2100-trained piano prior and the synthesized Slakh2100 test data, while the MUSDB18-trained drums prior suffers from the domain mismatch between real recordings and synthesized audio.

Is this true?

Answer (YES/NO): NO